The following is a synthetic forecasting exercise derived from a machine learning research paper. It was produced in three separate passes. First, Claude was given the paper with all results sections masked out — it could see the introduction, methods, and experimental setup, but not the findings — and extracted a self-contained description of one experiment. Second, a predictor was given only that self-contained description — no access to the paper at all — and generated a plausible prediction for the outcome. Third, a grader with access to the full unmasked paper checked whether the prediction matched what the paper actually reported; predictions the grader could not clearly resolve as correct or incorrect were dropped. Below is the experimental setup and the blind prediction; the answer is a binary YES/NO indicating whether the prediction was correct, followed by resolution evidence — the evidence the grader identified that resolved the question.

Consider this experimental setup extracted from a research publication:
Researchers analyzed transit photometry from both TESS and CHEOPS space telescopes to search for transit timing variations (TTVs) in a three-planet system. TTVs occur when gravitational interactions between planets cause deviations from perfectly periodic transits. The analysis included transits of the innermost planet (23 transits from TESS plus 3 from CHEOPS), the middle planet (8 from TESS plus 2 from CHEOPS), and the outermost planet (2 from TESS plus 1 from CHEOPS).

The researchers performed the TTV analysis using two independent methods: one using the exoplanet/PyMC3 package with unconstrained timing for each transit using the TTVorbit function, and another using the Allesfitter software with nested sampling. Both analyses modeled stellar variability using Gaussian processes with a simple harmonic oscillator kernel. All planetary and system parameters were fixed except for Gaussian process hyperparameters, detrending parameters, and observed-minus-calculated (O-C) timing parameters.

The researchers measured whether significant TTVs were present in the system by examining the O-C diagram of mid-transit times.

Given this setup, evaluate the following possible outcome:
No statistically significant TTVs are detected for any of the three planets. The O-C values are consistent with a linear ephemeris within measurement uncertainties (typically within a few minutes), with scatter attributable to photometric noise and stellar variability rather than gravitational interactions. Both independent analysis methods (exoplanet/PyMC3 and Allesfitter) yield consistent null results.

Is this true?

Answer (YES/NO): YES